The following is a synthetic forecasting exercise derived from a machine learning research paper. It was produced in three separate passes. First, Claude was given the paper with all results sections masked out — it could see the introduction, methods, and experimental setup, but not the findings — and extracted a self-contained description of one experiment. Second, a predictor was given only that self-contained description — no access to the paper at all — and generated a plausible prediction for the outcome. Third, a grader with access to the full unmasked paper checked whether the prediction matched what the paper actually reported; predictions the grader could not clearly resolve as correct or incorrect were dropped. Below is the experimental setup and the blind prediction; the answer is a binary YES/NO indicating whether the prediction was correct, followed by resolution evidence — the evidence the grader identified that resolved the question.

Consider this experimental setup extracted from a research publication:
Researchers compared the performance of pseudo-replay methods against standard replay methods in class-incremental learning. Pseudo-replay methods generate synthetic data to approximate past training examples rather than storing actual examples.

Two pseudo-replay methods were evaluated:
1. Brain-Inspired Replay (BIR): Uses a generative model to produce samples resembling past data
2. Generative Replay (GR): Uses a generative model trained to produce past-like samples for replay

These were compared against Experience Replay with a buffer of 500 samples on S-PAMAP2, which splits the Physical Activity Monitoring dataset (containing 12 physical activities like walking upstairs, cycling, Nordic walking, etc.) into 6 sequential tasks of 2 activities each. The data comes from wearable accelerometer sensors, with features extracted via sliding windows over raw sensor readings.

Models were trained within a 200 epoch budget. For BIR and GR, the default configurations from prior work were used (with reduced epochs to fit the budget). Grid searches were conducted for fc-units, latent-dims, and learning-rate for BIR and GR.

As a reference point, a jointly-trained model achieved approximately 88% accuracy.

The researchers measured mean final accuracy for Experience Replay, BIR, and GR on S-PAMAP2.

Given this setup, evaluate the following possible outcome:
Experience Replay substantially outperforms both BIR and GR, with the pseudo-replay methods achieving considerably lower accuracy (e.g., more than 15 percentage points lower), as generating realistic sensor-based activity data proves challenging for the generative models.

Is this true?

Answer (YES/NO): NO